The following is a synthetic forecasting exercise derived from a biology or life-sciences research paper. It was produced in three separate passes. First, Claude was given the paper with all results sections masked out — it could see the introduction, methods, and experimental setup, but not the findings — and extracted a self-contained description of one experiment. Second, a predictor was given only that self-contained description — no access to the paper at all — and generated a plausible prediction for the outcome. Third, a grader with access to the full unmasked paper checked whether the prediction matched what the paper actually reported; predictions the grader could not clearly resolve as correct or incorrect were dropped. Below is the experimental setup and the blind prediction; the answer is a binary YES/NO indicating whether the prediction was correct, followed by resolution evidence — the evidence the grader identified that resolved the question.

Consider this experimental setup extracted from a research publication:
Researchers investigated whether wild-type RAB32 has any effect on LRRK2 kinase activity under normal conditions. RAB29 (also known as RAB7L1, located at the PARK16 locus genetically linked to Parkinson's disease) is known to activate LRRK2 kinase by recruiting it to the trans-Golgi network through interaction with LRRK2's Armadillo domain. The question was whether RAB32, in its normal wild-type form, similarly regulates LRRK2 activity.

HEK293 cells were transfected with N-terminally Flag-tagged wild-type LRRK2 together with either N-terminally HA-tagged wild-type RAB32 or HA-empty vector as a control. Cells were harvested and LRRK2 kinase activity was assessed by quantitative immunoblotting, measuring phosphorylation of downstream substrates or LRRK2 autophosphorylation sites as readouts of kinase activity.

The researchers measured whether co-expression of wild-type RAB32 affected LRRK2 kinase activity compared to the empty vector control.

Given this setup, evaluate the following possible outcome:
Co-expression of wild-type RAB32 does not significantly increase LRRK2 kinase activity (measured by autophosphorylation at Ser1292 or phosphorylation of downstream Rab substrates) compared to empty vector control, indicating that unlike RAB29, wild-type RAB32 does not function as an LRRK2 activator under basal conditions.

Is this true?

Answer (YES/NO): NO